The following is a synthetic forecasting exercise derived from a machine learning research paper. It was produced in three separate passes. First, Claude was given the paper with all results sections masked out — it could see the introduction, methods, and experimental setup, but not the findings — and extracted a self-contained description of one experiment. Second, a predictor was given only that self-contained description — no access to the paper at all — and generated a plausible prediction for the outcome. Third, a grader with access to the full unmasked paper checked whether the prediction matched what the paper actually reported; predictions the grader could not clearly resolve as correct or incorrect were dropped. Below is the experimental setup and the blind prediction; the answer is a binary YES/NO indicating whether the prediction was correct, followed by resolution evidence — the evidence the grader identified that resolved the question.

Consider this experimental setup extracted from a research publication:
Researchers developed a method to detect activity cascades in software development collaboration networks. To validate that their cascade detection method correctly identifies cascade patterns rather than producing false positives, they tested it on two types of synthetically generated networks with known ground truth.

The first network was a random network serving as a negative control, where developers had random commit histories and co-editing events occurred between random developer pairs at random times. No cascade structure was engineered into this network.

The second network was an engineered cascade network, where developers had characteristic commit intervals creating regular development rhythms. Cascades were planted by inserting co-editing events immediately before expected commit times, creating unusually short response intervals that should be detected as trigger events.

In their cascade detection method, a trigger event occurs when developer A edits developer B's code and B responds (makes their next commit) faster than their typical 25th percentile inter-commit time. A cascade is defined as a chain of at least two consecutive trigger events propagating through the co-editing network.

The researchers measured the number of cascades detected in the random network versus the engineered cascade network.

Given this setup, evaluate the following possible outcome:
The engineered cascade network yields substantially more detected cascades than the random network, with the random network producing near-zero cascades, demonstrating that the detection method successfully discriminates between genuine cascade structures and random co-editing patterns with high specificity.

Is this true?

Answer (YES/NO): NO